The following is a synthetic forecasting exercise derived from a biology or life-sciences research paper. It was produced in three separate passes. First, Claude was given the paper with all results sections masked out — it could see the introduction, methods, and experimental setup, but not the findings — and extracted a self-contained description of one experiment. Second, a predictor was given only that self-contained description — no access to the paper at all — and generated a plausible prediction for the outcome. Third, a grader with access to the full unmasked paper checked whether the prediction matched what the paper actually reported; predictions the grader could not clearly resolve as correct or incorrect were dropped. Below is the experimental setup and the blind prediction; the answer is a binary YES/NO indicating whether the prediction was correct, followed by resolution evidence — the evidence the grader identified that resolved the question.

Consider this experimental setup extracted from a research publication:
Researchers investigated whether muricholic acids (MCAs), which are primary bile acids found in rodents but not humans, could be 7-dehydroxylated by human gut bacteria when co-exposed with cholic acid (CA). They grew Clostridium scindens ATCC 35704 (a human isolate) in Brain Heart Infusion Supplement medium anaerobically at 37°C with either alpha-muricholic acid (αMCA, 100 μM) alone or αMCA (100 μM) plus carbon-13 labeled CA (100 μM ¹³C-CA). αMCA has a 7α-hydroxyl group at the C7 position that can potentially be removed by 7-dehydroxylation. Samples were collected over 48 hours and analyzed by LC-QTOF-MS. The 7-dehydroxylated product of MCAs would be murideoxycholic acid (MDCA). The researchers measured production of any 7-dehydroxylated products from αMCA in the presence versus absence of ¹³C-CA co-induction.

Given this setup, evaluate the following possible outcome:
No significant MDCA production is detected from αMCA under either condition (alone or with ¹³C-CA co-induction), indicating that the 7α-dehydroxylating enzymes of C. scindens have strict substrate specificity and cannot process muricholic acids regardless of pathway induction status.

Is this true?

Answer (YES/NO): NO